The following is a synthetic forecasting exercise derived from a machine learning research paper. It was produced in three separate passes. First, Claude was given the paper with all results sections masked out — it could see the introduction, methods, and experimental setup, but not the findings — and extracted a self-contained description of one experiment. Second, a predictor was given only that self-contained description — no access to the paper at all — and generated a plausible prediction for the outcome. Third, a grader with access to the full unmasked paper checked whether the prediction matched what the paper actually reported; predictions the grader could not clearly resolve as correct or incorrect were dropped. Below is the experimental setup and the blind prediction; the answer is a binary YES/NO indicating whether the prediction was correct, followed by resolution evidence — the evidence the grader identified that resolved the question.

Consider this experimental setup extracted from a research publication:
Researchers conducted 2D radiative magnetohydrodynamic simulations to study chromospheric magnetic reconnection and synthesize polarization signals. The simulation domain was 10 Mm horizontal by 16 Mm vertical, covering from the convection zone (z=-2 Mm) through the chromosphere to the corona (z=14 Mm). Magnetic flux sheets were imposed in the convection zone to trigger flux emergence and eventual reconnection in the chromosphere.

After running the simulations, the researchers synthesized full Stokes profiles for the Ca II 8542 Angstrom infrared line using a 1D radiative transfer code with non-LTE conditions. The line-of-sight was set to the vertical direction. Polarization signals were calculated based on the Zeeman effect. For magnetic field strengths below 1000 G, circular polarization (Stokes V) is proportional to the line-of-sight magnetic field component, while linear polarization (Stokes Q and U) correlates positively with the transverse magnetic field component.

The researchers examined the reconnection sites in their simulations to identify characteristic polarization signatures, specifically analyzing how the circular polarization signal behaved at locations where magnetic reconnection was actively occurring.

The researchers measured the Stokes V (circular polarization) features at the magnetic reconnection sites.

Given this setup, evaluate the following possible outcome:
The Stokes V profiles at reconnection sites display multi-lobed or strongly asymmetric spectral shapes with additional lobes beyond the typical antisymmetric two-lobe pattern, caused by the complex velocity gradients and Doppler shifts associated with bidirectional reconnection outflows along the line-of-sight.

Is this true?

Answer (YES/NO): NO